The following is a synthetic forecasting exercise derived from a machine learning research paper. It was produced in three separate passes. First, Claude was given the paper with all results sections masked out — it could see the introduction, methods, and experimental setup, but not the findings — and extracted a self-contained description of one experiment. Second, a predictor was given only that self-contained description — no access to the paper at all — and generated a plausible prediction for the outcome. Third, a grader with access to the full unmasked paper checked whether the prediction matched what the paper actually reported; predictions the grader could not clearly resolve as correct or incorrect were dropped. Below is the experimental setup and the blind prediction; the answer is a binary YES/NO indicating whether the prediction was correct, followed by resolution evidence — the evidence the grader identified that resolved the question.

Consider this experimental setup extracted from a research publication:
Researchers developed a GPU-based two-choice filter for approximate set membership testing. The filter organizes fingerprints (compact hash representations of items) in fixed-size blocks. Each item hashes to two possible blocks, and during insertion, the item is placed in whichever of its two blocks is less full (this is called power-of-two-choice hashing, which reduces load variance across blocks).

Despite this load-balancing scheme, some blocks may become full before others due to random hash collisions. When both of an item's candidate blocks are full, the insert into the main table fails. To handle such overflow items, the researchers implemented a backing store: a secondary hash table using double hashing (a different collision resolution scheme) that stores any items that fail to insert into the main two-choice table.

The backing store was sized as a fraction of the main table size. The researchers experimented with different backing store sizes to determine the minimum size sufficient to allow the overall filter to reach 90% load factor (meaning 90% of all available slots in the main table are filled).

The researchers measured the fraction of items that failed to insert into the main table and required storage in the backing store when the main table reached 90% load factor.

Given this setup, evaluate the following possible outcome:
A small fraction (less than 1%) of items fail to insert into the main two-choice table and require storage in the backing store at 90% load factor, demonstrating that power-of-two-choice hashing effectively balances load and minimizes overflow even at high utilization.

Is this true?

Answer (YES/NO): YES